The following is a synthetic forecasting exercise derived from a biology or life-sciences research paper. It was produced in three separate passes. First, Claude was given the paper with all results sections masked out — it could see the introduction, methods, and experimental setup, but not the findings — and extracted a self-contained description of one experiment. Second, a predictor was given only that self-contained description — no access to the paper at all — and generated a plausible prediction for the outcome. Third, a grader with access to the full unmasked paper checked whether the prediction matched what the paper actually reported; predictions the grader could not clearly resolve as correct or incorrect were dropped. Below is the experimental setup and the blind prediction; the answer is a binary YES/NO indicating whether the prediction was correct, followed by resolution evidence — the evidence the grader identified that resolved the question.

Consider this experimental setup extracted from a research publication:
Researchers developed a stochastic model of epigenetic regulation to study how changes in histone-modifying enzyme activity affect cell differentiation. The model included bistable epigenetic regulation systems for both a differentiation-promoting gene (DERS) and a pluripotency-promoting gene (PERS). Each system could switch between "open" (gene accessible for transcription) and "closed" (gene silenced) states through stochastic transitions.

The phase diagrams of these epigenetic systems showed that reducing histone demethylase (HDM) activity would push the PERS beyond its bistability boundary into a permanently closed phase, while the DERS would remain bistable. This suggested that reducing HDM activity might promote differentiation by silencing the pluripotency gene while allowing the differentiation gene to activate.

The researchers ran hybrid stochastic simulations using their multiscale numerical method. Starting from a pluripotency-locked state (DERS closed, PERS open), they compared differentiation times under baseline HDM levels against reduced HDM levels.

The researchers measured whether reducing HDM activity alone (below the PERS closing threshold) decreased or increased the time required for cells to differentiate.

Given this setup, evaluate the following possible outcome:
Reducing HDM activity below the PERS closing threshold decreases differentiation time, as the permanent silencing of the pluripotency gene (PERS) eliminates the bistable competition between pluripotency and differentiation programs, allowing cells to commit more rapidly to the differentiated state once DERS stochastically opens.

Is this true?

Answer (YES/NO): NO